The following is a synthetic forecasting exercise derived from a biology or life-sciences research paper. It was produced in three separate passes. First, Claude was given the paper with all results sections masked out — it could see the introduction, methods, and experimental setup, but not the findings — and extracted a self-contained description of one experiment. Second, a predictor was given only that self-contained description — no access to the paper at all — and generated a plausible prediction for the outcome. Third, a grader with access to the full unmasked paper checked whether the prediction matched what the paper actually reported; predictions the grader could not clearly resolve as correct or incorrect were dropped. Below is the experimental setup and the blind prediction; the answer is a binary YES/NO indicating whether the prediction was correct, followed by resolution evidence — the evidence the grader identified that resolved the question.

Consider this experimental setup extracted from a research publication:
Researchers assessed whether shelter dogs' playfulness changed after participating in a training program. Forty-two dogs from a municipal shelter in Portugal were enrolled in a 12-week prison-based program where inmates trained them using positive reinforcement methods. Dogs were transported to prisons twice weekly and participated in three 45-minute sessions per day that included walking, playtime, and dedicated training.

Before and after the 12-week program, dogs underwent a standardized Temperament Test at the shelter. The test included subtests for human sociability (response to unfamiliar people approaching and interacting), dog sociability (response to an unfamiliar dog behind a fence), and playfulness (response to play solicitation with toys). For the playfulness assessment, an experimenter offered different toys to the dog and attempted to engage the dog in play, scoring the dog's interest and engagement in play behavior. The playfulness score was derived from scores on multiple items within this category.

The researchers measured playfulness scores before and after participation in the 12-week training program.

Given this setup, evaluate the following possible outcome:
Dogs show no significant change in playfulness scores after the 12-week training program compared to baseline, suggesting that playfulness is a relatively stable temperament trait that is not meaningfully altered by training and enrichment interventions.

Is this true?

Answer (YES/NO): NO